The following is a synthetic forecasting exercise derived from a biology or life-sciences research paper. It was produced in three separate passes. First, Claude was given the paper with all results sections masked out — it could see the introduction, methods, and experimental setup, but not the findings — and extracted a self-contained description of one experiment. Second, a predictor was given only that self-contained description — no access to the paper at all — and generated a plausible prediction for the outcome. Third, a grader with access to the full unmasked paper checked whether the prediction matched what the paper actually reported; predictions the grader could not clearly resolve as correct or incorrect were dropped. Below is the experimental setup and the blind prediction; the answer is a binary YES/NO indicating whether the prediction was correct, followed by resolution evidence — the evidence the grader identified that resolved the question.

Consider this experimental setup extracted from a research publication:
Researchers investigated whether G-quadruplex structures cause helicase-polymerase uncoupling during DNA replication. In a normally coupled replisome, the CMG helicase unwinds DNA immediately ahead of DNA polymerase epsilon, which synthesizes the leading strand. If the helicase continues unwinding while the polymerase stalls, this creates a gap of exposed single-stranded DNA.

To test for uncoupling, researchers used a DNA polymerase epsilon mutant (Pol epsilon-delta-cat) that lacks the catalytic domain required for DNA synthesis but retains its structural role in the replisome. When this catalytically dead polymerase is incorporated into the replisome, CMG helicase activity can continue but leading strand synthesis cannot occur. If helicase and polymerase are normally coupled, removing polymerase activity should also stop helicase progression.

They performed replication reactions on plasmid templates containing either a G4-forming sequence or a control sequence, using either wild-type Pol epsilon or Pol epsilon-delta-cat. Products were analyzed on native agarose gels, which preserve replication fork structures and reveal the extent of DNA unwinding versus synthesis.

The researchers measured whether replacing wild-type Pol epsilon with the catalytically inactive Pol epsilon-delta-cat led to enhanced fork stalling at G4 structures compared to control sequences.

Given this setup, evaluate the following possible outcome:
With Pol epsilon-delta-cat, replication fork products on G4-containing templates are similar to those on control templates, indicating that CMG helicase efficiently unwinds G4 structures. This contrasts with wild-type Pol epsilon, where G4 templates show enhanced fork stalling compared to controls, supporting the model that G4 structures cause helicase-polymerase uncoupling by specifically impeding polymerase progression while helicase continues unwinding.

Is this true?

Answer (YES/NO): NO